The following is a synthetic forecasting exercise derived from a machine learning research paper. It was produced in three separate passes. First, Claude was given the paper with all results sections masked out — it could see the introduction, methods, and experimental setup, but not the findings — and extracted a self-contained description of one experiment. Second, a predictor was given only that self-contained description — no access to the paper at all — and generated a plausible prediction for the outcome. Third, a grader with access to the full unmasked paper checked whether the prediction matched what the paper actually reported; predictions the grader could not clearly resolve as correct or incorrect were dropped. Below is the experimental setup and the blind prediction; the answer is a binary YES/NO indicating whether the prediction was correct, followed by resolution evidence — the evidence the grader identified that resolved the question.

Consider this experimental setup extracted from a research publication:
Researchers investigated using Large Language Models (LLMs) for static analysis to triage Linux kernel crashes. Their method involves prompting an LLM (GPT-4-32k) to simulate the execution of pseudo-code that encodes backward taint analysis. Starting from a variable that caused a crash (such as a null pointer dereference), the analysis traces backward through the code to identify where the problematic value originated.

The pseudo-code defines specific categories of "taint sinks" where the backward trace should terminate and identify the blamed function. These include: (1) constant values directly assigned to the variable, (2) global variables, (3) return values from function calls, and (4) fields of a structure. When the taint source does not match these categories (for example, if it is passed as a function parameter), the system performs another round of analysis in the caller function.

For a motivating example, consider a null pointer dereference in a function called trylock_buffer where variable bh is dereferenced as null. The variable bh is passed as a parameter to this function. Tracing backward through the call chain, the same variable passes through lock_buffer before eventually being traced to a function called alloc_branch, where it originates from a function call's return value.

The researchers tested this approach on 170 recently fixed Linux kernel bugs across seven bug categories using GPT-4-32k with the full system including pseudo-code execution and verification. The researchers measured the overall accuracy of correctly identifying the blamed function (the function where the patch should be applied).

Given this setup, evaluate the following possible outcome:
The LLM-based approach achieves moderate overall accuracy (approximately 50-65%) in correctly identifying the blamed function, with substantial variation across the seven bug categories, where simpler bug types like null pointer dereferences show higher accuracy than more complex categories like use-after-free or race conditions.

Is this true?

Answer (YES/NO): NO